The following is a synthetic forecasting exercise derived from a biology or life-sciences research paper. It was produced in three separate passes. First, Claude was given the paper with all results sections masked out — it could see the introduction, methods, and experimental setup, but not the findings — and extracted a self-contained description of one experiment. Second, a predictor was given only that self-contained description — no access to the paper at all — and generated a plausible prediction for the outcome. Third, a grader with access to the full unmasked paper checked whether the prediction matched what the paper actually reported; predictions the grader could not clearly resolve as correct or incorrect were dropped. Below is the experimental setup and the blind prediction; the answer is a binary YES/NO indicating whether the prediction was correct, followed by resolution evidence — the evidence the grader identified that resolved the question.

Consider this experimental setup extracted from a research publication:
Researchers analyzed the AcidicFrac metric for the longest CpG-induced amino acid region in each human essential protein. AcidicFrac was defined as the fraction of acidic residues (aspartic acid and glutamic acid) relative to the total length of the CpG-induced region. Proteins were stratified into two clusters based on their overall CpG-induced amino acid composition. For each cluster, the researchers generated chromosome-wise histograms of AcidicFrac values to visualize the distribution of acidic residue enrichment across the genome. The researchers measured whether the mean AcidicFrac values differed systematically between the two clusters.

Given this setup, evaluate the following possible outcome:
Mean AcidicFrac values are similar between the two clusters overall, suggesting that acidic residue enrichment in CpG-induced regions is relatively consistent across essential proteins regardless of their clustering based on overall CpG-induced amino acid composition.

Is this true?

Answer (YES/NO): YES